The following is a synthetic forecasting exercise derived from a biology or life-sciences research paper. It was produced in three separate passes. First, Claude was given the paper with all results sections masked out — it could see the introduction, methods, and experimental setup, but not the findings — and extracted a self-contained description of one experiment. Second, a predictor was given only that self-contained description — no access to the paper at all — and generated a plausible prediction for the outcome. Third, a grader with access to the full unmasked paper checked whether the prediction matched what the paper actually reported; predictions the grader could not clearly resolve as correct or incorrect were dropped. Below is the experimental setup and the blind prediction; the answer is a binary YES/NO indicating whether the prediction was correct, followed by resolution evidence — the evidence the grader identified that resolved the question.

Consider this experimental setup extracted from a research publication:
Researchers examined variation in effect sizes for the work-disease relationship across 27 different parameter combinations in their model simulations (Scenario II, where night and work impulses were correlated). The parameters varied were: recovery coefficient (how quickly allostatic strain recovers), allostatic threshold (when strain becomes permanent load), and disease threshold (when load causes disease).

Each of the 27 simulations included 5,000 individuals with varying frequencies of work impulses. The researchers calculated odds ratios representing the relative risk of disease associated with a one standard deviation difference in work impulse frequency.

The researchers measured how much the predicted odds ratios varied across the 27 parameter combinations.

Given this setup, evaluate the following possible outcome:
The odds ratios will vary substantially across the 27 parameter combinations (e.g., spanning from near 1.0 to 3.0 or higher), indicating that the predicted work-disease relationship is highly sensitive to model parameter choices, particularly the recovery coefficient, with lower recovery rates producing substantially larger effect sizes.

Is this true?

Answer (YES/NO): NO